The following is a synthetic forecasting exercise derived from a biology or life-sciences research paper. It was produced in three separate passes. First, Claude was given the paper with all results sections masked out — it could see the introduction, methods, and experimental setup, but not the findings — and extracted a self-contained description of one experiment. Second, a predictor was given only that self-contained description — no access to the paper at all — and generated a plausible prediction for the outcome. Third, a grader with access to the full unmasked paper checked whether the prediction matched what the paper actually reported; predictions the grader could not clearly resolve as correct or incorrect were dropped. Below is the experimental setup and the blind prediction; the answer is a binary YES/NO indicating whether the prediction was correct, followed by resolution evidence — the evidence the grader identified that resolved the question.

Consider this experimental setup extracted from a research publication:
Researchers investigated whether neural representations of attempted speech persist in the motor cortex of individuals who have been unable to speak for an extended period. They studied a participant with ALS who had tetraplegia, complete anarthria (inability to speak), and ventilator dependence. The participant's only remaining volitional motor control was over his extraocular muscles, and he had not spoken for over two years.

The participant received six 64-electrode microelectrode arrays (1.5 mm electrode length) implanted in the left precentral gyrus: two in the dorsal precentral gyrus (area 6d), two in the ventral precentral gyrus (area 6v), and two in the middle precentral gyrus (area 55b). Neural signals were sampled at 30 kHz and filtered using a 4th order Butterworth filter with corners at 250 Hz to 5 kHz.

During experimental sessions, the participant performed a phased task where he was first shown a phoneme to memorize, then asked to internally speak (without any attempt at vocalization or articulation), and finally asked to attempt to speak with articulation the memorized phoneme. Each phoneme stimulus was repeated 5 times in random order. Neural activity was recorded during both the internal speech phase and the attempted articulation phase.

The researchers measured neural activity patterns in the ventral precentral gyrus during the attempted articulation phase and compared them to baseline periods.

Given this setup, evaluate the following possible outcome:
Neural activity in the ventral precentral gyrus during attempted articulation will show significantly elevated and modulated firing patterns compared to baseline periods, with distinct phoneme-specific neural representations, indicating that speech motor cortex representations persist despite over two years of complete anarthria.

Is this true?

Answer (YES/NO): YES